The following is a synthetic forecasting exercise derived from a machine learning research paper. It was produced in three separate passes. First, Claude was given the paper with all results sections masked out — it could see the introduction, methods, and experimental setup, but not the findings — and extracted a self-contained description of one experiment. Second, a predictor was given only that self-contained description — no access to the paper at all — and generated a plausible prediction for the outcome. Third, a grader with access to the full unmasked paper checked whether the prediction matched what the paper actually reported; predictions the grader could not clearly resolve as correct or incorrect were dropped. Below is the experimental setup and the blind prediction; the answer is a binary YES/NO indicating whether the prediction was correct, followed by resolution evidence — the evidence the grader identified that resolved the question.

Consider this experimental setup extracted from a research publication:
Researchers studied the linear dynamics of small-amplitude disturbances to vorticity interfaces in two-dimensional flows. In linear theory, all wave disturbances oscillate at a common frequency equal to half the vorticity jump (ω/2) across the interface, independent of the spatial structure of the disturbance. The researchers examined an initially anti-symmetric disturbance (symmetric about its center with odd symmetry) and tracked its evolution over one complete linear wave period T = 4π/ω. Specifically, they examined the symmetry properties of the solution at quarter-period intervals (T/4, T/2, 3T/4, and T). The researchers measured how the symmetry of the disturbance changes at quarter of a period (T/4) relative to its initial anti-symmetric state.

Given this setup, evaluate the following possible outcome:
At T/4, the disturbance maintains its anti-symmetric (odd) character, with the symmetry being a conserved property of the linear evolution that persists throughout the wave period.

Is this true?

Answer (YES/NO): NO